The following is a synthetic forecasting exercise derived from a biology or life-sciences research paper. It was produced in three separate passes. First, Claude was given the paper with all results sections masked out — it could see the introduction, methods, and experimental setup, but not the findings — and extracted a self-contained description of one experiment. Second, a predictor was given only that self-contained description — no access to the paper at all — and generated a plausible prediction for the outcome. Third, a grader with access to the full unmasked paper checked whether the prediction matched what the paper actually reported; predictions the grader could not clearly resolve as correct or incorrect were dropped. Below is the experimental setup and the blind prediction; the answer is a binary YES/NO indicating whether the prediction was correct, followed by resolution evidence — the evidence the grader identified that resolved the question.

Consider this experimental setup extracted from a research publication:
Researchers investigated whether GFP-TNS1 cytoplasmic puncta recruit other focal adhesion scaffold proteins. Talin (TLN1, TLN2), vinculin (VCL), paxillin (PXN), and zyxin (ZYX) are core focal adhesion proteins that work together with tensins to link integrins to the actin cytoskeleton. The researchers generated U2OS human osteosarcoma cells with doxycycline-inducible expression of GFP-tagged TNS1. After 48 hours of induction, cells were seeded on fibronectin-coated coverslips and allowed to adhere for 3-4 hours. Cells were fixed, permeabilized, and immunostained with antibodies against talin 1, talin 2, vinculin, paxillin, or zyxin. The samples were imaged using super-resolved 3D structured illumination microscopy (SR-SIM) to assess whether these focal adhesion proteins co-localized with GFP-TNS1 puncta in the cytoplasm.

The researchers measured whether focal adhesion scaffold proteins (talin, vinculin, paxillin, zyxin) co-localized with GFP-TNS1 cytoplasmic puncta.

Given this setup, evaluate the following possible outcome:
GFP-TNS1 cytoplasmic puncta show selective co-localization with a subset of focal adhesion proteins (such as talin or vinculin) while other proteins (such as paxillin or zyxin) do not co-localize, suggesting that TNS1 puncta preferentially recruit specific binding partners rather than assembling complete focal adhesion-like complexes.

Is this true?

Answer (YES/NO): NO